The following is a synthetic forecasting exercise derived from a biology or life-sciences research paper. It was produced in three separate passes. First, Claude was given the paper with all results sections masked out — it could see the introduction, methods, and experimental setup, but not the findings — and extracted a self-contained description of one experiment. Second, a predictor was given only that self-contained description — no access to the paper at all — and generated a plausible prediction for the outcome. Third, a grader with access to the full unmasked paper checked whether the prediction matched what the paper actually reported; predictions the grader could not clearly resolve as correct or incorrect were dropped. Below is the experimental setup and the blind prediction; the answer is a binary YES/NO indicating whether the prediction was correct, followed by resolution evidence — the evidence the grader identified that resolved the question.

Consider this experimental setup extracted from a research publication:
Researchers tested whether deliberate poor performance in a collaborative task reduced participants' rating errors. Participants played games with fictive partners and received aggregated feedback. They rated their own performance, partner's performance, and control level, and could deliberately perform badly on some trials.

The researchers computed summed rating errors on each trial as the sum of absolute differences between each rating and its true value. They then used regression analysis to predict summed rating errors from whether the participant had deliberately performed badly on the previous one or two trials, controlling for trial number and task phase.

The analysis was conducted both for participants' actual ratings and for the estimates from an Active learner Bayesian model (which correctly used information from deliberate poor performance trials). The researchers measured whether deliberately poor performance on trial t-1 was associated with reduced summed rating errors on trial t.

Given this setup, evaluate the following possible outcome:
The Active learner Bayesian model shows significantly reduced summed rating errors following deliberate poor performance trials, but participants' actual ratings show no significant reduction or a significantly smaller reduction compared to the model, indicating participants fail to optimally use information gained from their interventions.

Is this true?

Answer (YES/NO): NO